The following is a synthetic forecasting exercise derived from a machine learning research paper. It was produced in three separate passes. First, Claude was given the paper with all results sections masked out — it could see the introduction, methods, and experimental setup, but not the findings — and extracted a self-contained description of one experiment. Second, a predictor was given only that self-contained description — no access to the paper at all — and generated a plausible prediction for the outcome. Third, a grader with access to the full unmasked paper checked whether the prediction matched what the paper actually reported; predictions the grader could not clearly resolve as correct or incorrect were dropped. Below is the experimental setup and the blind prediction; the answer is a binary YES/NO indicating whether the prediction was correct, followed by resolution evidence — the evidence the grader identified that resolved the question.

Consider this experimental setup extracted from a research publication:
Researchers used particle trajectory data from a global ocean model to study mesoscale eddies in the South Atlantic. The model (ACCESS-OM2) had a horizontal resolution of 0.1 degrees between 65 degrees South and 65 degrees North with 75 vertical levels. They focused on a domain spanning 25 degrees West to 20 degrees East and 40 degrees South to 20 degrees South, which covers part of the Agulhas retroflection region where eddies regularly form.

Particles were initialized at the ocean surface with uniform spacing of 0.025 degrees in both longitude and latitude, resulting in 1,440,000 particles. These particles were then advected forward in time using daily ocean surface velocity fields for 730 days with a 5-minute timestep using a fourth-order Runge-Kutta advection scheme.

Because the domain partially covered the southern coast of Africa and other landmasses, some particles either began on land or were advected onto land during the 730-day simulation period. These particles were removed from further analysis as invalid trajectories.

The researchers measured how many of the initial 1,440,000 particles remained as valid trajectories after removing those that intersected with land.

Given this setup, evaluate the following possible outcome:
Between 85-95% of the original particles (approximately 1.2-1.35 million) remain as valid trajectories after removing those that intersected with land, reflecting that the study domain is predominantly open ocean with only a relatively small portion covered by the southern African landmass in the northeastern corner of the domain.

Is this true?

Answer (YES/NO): YES